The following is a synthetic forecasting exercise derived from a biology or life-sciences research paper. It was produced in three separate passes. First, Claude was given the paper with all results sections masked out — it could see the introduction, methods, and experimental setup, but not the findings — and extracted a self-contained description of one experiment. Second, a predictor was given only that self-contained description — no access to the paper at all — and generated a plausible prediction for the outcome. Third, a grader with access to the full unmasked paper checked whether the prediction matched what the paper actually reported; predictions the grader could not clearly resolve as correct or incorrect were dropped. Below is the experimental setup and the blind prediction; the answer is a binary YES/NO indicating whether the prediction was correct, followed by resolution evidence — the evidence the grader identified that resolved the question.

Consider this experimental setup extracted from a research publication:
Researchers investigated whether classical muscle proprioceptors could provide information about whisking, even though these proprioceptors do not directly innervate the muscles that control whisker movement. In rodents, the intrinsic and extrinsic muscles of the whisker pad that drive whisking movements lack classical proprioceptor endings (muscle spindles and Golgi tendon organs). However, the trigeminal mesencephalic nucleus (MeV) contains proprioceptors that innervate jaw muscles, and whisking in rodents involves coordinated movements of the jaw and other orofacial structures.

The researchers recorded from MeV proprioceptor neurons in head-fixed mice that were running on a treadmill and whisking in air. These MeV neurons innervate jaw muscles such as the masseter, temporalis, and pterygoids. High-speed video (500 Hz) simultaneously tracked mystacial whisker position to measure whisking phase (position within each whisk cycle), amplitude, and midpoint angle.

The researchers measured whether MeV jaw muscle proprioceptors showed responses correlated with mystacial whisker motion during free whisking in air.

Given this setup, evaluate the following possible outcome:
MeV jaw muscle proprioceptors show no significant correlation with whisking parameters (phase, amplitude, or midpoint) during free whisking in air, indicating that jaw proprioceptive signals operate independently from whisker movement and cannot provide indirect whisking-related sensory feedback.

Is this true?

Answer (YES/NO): NO